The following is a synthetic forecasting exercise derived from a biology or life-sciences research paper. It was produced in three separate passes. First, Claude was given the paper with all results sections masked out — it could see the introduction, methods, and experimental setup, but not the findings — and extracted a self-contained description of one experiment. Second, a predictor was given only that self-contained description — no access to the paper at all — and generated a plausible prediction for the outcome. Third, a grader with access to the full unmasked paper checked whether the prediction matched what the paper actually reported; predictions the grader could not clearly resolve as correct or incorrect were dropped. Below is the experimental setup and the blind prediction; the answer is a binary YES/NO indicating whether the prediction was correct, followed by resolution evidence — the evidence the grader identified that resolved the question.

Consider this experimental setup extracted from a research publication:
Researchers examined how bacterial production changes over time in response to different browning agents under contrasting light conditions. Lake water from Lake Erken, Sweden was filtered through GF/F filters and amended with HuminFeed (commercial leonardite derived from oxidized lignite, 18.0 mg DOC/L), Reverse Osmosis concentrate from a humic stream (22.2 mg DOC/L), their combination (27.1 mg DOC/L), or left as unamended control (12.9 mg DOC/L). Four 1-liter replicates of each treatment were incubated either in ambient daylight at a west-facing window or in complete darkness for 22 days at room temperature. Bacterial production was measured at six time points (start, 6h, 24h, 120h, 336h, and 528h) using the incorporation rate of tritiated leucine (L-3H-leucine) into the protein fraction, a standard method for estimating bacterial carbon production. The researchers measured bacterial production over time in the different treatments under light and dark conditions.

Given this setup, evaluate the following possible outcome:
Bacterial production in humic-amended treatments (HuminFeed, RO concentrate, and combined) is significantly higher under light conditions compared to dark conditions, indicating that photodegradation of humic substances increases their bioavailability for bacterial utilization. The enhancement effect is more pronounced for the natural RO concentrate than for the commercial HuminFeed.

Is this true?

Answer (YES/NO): NO